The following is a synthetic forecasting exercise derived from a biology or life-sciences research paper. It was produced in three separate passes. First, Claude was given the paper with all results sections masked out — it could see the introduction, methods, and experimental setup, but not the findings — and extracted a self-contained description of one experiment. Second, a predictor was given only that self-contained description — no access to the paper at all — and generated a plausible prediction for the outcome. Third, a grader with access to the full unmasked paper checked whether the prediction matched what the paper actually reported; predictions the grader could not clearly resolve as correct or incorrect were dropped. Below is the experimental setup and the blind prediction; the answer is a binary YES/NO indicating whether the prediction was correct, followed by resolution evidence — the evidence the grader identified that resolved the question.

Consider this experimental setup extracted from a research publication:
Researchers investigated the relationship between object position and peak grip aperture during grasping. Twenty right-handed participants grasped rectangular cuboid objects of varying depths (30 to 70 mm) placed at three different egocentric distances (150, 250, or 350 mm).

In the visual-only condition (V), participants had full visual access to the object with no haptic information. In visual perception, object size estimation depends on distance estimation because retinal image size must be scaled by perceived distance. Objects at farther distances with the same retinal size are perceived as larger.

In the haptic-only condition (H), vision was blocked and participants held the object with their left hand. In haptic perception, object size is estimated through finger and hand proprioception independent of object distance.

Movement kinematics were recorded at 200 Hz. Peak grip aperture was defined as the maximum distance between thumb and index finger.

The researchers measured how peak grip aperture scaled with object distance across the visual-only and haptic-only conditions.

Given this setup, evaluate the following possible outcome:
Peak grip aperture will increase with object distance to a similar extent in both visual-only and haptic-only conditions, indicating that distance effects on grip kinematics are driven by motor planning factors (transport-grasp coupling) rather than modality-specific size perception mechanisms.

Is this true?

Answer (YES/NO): YES